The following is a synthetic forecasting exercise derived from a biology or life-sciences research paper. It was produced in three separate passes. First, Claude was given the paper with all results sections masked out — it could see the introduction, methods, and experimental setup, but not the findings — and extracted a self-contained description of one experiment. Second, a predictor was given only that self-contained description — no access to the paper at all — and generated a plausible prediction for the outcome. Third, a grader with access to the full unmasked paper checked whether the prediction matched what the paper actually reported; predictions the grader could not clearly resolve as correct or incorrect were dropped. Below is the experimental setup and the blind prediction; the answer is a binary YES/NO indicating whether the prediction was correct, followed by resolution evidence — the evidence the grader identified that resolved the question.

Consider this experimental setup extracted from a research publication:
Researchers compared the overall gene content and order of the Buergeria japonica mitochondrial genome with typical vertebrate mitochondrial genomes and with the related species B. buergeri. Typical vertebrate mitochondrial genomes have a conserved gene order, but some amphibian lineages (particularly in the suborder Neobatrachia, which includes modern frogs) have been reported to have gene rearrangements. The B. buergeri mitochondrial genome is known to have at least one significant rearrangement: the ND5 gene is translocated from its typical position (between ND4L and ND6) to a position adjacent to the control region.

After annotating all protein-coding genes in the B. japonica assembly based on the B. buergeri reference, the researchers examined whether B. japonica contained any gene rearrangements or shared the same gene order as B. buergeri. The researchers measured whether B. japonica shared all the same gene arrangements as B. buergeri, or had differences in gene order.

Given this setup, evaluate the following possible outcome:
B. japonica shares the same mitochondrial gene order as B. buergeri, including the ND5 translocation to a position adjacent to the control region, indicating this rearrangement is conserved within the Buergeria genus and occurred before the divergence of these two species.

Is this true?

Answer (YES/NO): YES